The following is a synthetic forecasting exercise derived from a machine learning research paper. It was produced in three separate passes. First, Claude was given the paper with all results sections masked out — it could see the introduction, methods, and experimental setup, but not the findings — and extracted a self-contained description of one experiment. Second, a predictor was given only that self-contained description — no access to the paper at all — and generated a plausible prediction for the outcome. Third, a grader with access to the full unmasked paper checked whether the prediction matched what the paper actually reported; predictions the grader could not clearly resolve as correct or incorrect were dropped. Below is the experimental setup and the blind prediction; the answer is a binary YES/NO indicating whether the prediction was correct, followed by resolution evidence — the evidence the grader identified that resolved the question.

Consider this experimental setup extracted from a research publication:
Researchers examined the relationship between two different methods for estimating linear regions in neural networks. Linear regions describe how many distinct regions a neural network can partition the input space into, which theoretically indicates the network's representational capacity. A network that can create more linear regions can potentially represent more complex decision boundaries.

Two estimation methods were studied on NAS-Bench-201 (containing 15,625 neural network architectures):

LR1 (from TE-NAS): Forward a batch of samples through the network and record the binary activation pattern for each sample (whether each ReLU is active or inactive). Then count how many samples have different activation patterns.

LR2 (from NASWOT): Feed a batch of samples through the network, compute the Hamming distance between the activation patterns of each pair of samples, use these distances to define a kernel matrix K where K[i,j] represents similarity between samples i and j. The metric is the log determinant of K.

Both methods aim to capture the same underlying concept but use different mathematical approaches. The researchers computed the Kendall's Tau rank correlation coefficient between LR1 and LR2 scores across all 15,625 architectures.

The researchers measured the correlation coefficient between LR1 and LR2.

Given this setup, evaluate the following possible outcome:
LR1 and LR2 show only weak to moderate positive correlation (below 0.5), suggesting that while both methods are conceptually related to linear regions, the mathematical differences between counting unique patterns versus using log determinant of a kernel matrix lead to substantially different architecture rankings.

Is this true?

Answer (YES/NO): NO